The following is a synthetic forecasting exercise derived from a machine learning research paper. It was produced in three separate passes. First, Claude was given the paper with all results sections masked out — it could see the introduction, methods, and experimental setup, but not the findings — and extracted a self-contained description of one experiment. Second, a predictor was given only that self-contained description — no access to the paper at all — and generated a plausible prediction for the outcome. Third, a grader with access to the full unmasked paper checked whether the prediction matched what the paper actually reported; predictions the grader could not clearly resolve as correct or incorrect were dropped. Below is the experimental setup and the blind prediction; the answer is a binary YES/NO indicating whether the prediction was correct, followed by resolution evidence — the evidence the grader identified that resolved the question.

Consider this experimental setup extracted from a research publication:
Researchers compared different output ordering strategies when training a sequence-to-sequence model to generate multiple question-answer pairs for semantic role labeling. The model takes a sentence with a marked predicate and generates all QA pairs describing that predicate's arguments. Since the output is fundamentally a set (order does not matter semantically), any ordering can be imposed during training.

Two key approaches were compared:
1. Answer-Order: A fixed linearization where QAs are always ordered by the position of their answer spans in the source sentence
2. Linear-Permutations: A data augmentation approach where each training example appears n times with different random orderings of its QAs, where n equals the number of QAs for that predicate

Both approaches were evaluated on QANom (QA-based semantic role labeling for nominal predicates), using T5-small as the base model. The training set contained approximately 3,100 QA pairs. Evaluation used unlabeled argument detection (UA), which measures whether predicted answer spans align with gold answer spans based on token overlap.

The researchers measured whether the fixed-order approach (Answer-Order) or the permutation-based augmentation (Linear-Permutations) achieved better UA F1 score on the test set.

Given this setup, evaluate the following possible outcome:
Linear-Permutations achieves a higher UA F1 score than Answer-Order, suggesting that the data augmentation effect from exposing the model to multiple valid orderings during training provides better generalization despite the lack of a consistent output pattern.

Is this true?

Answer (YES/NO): YES